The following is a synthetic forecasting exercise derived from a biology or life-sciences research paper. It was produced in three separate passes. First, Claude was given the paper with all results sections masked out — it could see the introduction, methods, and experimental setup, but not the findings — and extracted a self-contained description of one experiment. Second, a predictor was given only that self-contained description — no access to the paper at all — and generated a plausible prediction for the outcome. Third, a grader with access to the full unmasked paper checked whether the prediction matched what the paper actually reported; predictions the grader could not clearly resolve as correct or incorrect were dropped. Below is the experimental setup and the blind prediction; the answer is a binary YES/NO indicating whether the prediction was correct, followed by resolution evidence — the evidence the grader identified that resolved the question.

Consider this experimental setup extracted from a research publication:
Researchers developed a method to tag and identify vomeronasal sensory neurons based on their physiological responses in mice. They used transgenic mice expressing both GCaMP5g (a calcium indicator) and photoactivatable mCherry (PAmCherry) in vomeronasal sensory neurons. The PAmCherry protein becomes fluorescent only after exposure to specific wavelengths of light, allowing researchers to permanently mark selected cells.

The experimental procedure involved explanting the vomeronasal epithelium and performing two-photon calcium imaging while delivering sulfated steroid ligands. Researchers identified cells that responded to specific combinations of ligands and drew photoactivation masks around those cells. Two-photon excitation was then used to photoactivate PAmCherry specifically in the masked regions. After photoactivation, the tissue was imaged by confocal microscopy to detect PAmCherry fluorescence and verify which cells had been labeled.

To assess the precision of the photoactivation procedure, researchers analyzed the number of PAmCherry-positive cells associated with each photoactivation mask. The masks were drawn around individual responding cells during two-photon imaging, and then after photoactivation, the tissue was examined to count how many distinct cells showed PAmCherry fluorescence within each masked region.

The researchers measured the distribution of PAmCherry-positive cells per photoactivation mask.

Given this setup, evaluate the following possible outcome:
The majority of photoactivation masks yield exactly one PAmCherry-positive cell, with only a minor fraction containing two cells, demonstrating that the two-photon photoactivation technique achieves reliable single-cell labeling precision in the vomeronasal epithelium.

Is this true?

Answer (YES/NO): YES